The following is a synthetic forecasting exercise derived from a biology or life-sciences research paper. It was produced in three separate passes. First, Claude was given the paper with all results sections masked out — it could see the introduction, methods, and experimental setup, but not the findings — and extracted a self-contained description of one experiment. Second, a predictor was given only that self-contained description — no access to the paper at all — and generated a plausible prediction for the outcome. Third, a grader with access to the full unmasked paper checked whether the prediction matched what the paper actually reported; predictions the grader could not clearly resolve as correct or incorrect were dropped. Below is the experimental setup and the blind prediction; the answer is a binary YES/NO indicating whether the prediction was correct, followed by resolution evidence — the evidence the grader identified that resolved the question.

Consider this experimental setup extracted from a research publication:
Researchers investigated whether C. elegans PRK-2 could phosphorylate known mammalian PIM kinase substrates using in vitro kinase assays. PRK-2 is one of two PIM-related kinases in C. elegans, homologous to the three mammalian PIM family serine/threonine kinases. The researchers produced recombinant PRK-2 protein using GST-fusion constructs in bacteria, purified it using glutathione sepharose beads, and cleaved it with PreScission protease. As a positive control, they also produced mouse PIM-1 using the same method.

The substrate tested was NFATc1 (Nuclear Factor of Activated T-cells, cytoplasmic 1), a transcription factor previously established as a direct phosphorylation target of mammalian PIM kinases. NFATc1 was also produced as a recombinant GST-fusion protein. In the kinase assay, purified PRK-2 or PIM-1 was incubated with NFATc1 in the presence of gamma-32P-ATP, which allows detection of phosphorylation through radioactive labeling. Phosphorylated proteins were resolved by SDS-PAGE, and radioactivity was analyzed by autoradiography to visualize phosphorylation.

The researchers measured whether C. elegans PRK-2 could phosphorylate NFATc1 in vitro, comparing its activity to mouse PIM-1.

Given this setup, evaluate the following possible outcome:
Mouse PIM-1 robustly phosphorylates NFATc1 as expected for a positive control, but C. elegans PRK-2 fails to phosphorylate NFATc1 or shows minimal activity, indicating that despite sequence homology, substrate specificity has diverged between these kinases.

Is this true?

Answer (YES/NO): NO